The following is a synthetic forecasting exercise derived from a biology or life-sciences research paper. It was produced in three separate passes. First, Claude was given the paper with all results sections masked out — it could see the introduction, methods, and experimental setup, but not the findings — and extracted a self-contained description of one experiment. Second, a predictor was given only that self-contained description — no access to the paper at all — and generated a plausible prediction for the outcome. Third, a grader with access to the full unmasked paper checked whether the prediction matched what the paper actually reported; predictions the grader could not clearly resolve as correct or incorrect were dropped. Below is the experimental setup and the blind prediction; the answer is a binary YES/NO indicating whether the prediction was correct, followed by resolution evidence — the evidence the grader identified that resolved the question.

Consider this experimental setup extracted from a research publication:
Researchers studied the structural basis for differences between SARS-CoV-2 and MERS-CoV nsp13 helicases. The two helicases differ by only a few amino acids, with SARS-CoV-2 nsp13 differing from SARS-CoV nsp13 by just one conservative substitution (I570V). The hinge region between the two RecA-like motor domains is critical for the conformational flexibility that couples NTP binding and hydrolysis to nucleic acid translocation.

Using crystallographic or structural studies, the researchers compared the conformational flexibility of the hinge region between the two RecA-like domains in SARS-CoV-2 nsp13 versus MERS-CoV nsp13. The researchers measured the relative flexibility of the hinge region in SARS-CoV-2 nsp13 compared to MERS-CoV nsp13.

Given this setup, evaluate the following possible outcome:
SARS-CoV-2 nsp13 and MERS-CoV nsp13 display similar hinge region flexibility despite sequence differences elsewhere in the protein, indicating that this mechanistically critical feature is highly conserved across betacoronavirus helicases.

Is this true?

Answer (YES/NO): NO